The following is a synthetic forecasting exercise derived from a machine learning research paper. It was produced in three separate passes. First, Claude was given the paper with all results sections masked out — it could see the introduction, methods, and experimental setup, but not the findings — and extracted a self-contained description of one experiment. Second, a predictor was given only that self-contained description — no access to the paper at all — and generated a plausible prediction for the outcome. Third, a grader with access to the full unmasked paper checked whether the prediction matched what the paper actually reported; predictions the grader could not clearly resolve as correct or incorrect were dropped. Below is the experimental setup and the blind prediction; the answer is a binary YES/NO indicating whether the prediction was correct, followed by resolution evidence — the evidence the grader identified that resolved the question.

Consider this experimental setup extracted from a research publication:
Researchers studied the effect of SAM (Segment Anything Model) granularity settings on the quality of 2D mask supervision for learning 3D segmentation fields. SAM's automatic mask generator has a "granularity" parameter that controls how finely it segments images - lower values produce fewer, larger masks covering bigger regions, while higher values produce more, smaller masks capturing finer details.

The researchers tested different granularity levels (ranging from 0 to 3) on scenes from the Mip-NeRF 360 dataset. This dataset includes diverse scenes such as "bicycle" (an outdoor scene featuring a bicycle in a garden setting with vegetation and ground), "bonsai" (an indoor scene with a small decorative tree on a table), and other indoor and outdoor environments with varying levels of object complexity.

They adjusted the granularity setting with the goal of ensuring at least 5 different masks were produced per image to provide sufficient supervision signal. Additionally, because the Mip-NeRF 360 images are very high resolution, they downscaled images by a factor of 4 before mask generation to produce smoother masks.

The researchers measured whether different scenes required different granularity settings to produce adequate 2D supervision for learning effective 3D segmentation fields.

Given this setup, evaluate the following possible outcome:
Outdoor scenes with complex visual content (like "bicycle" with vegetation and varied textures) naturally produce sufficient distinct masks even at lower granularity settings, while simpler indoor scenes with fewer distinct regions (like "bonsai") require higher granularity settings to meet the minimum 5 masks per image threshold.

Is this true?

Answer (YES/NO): NO